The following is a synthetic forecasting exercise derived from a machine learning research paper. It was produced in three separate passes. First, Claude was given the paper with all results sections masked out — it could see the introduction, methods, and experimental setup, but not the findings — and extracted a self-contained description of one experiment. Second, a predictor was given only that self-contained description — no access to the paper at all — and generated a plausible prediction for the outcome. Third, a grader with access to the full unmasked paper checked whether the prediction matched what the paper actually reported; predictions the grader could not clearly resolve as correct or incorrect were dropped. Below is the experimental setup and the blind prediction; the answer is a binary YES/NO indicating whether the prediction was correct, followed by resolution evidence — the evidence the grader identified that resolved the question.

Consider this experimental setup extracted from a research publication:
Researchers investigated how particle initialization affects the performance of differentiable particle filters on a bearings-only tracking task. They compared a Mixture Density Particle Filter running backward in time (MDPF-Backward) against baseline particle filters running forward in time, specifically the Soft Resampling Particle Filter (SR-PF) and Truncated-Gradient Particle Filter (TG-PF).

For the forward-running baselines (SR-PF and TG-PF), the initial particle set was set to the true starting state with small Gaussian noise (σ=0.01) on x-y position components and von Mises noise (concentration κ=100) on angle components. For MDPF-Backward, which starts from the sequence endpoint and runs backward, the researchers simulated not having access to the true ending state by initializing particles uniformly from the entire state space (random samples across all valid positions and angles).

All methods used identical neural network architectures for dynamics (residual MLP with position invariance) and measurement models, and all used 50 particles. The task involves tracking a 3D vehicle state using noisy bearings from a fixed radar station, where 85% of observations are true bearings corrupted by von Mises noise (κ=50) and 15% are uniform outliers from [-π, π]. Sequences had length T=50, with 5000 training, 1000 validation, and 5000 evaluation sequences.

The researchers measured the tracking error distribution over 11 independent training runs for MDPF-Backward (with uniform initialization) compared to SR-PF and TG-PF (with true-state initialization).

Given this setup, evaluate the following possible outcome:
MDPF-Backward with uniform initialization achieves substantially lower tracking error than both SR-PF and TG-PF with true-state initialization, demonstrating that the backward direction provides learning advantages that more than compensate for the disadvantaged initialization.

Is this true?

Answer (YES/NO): NO